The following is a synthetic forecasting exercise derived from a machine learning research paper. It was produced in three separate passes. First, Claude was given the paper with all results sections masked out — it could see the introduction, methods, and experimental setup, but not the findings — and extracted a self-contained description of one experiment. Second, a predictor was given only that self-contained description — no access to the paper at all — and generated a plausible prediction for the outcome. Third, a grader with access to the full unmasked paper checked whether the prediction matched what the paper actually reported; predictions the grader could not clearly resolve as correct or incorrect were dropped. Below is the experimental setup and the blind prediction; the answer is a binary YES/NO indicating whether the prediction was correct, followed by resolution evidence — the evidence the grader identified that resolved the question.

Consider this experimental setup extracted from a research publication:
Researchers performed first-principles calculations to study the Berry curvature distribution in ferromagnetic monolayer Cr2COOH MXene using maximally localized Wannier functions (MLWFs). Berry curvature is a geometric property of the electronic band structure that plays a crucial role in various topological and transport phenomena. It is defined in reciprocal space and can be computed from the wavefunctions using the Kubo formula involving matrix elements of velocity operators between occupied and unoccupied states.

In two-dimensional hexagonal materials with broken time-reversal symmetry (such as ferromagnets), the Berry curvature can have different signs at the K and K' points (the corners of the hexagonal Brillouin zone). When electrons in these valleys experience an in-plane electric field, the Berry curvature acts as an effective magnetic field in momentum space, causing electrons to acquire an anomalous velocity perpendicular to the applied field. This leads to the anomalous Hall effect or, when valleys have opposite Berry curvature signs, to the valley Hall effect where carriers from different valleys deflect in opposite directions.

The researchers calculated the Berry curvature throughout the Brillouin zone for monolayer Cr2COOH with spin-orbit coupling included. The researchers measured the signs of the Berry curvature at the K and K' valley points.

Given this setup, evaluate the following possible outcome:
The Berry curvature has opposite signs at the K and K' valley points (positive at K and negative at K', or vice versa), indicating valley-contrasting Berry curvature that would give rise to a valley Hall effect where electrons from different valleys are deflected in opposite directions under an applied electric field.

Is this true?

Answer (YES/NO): YES